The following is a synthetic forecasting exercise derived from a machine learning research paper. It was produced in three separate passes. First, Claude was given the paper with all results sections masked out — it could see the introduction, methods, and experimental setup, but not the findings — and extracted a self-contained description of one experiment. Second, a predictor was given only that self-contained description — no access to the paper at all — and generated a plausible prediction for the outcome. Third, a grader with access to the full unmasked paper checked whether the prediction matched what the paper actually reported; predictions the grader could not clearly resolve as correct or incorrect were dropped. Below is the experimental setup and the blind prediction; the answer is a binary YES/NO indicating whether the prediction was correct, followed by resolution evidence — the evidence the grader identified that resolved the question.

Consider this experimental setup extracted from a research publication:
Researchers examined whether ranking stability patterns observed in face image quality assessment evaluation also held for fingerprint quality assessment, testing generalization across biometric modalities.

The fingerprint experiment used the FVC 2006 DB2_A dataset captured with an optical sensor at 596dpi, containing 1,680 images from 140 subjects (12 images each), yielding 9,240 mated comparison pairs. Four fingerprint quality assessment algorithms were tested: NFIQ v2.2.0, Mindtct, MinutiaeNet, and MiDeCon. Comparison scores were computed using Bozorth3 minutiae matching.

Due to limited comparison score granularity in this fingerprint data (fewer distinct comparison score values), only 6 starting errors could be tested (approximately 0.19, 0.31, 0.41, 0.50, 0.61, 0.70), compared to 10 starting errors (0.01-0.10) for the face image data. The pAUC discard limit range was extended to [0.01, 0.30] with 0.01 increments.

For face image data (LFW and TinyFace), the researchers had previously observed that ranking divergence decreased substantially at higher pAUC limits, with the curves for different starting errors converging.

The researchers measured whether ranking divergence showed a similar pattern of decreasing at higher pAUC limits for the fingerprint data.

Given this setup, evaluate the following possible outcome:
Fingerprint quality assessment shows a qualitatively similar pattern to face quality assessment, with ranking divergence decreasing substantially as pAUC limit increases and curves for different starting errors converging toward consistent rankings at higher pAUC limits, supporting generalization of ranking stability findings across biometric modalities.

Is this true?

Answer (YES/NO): YES